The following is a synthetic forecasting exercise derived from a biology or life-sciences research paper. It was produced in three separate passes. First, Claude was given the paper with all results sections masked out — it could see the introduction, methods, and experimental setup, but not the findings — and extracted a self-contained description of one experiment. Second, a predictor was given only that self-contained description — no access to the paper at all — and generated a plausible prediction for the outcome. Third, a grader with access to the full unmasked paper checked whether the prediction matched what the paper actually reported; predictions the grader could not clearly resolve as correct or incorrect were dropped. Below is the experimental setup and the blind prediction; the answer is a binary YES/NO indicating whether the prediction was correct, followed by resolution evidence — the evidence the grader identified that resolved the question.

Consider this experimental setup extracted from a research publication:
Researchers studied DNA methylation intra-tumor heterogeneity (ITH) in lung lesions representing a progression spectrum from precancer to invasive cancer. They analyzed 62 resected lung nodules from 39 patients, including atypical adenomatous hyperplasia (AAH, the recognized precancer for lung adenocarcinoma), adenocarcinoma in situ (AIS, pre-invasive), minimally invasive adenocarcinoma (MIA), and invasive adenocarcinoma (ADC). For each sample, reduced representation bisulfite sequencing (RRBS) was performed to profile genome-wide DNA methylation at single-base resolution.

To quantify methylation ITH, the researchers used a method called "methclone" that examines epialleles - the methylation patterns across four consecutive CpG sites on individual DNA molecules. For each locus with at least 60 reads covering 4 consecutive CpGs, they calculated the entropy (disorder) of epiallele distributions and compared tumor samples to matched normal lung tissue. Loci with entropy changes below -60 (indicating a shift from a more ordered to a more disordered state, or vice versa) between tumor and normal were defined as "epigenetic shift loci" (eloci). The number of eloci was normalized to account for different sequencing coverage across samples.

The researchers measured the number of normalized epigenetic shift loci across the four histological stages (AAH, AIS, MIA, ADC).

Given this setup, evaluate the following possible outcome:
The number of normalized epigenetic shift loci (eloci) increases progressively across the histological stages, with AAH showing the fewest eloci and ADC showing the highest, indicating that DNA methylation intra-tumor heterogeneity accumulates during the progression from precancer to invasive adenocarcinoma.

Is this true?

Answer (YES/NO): YES